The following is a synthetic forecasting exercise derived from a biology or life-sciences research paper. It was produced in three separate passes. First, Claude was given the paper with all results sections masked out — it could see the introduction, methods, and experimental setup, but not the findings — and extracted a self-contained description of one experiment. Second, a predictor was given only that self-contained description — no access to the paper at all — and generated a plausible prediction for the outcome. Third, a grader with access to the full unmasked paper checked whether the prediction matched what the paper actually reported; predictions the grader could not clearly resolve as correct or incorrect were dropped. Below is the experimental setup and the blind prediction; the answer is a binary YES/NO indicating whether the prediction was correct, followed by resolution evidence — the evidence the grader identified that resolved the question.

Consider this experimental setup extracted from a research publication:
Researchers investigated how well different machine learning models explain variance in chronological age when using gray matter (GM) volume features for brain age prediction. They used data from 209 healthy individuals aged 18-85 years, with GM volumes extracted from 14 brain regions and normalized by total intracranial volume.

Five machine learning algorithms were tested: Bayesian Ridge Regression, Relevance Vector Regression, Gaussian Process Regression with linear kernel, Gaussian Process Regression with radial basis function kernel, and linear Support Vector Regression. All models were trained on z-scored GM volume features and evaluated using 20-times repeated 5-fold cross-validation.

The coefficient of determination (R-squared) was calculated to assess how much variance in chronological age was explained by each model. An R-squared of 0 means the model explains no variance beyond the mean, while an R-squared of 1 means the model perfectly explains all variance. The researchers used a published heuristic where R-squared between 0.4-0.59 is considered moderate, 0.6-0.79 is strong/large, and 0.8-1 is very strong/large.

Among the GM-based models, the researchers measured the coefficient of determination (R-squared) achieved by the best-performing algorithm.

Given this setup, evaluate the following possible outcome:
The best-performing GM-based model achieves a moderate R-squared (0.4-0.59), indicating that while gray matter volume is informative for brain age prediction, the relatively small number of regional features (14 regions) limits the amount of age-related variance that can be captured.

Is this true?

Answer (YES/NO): NO